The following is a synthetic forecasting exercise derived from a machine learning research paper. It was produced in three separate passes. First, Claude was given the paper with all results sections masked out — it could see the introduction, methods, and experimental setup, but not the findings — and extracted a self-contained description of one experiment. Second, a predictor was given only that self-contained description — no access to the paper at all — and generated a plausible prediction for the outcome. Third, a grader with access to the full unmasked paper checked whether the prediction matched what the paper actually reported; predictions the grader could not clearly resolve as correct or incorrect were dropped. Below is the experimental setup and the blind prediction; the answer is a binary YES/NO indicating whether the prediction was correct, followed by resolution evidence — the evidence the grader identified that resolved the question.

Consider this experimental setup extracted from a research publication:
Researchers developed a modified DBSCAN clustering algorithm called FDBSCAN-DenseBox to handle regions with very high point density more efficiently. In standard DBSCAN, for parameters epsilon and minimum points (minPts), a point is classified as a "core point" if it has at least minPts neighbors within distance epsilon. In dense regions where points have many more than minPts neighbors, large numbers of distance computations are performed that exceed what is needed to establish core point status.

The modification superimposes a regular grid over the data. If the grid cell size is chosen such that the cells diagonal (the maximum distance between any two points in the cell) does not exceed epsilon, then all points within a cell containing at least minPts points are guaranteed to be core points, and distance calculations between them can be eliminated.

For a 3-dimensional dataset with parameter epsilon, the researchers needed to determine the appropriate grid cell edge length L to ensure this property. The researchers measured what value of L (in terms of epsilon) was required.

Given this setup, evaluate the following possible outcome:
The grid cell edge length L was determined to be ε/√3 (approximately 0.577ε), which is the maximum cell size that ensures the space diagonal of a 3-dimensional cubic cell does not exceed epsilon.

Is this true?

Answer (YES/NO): YES